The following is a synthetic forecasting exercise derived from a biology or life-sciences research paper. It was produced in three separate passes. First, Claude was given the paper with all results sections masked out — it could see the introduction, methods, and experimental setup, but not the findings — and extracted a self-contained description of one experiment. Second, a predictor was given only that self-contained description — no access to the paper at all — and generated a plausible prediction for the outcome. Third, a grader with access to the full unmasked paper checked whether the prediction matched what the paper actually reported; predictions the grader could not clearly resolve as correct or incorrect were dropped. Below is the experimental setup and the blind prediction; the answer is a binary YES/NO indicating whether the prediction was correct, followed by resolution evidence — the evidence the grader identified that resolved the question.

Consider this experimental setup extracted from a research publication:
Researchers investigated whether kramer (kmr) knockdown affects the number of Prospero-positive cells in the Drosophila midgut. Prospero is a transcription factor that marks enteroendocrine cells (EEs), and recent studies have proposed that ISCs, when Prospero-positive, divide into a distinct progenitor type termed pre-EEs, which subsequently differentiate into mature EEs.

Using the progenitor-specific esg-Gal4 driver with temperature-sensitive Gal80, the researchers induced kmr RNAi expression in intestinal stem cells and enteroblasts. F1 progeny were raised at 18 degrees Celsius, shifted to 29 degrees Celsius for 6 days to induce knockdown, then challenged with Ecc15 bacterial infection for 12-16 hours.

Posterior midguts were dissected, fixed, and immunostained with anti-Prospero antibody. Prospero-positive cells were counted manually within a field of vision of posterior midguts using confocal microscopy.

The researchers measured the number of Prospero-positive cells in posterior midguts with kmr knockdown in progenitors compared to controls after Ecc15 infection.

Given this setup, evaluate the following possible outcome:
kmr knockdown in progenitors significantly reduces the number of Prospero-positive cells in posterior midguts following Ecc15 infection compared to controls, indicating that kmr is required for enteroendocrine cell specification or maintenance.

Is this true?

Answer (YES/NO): YES